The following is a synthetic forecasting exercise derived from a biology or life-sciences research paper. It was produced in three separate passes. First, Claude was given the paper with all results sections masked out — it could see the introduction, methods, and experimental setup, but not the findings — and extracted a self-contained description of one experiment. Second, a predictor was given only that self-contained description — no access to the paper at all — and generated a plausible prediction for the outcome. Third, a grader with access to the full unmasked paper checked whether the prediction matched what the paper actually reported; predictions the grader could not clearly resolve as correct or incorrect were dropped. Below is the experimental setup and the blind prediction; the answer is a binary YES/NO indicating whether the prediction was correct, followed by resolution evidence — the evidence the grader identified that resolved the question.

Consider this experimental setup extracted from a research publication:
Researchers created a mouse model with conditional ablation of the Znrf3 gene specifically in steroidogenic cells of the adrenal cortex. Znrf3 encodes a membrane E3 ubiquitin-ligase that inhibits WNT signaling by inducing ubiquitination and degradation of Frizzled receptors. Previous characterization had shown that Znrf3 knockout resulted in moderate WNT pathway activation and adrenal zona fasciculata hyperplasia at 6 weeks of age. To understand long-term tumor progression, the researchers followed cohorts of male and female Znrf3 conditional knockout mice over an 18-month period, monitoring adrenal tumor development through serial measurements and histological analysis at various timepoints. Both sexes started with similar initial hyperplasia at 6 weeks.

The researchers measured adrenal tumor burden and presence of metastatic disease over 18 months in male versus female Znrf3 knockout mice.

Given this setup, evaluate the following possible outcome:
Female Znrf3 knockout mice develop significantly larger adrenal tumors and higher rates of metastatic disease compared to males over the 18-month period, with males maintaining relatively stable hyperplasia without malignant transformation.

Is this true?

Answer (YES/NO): NO